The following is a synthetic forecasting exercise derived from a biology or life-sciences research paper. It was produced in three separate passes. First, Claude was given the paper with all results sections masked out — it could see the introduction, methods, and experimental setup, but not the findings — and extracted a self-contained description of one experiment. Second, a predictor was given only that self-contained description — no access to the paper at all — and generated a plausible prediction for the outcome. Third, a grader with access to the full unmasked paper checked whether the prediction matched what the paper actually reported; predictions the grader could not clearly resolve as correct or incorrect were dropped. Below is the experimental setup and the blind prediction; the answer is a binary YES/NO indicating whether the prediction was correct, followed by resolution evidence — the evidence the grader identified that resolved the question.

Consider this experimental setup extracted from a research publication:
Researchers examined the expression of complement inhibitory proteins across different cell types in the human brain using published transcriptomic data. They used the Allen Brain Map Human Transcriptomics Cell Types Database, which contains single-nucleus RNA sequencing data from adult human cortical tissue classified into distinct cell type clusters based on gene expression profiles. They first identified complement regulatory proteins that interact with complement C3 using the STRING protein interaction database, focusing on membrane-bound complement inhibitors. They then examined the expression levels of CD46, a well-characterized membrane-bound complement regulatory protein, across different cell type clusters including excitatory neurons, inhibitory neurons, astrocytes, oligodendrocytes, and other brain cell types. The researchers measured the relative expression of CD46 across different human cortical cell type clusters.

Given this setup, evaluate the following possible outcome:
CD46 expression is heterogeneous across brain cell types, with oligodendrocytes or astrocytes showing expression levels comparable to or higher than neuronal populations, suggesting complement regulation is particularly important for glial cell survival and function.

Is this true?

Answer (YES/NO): NO